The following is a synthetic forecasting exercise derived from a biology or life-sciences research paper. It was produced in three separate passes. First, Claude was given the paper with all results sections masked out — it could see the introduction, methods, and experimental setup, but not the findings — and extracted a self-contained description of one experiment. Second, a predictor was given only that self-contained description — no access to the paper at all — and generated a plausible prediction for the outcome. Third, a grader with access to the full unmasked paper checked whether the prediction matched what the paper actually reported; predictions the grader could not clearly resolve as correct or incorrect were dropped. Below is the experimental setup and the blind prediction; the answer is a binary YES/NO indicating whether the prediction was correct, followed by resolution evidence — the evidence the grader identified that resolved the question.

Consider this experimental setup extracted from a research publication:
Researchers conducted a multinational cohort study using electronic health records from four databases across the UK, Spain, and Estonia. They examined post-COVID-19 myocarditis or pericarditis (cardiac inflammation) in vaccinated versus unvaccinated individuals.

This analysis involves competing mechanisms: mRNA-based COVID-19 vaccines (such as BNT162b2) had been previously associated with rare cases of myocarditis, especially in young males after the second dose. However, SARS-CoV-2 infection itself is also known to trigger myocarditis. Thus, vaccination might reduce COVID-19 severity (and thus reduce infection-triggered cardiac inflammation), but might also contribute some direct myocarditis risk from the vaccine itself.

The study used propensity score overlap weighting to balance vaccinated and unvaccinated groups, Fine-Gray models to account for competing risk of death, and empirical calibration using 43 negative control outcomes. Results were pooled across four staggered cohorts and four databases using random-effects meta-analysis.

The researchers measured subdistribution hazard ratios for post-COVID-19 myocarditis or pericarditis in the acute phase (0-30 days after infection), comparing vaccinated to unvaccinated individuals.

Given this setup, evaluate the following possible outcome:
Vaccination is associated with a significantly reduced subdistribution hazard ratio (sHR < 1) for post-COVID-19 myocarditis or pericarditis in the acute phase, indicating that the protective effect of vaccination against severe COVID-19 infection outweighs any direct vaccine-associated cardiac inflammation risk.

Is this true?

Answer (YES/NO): YES